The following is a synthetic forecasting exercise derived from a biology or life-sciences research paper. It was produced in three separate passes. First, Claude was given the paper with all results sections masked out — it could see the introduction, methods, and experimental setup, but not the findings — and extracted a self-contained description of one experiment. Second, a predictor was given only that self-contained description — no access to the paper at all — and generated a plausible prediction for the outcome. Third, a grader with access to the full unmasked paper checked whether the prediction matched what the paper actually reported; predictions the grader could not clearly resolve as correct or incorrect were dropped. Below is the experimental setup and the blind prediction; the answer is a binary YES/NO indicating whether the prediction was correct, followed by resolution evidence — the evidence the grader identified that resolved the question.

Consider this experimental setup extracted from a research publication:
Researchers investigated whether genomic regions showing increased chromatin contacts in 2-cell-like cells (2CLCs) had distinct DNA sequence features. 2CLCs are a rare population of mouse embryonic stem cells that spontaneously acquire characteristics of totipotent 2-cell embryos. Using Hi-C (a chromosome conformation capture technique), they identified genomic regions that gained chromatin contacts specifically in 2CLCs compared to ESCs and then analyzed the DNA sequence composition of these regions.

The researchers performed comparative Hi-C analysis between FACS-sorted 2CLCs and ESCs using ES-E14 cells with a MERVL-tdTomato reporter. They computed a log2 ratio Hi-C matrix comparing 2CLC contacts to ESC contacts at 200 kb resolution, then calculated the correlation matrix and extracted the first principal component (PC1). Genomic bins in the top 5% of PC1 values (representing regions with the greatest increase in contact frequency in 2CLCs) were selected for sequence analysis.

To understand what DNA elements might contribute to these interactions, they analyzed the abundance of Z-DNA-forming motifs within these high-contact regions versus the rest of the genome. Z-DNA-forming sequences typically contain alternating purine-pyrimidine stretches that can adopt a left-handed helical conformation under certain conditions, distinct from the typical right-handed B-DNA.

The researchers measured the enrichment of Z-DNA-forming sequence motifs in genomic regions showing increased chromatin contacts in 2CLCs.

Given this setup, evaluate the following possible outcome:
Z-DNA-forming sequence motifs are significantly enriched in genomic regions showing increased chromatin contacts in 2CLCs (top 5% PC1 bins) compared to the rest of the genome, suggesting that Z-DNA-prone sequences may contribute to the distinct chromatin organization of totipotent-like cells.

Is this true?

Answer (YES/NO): YES